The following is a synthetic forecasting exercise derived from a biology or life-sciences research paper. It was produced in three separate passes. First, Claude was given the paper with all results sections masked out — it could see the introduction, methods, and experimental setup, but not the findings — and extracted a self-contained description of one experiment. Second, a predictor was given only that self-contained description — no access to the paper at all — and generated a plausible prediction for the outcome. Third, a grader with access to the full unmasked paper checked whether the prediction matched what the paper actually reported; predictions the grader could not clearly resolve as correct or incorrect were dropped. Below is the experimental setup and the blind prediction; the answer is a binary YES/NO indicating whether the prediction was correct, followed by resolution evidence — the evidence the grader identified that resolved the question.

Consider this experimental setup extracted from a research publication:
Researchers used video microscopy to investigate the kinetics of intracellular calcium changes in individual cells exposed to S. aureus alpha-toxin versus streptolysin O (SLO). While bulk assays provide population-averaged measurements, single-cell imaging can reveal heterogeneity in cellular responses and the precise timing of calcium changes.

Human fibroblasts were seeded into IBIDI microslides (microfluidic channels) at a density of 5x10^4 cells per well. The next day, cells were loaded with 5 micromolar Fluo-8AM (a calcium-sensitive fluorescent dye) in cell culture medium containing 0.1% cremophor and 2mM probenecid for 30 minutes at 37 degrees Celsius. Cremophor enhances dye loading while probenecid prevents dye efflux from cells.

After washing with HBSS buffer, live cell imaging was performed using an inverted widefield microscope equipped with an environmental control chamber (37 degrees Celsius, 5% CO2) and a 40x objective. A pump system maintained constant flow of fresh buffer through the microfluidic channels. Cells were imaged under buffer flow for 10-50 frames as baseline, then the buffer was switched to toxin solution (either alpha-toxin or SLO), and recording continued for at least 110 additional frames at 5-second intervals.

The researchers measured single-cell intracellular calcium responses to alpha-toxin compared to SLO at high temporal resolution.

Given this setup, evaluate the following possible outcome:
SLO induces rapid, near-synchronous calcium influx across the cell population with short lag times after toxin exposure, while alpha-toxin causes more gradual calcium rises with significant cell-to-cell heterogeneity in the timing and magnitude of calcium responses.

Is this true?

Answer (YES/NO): NO